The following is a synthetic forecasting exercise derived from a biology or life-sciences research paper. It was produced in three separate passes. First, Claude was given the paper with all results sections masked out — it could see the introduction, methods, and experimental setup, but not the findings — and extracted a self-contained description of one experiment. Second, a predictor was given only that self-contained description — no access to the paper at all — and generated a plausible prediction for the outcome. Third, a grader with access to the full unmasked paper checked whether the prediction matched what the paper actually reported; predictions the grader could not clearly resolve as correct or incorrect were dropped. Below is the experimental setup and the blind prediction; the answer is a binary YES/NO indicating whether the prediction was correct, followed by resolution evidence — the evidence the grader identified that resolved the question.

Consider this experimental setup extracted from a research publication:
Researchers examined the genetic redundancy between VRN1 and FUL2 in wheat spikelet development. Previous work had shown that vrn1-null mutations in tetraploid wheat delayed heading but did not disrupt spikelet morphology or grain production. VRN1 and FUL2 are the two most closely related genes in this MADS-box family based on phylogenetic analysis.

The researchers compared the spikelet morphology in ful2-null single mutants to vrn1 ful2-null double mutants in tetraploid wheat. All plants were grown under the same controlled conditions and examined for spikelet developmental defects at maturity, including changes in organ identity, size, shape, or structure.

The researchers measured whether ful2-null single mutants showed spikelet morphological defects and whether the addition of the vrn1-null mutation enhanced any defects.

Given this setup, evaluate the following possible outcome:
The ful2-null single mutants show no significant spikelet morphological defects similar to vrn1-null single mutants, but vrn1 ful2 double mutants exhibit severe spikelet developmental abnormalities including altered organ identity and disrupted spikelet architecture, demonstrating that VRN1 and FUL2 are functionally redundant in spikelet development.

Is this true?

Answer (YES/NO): YES